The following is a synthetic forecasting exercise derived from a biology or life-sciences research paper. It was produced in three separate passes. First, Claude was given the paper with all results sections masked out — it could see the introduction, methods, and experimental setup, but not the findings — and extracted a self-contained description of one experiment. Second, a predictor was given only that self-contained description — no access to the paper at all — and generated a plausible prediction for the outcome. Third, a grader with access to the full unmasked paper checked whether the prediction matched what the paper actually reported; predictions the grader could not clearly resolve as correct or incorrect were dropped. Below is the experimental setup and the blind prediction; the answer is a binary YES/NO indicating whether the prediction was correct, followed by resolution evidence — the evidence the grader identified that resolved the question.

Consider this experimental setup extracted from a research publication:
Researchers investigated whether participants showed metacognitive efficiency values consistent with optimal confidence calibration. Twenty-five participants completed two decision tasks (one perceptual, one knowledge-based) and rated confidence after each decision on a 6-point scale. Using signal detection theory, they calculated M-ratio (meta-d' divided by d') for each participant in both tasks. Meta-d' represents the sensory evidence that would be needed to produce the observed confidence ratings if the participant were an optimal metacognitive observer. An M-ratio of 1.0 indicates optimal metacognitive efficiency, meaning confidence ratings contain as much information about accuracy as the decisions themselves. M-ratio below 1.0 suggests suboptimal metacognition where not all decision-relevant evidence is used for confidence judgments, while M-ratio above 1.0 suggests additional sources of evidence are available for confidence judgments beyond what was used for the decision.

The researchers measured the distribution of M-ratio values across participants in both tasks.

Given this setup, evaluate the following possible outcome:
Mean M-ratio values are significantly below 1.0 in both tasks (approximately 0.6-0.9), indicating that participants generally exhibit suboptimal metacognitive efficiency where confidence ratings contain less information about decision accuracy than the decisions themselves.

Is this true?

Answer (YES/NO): NO